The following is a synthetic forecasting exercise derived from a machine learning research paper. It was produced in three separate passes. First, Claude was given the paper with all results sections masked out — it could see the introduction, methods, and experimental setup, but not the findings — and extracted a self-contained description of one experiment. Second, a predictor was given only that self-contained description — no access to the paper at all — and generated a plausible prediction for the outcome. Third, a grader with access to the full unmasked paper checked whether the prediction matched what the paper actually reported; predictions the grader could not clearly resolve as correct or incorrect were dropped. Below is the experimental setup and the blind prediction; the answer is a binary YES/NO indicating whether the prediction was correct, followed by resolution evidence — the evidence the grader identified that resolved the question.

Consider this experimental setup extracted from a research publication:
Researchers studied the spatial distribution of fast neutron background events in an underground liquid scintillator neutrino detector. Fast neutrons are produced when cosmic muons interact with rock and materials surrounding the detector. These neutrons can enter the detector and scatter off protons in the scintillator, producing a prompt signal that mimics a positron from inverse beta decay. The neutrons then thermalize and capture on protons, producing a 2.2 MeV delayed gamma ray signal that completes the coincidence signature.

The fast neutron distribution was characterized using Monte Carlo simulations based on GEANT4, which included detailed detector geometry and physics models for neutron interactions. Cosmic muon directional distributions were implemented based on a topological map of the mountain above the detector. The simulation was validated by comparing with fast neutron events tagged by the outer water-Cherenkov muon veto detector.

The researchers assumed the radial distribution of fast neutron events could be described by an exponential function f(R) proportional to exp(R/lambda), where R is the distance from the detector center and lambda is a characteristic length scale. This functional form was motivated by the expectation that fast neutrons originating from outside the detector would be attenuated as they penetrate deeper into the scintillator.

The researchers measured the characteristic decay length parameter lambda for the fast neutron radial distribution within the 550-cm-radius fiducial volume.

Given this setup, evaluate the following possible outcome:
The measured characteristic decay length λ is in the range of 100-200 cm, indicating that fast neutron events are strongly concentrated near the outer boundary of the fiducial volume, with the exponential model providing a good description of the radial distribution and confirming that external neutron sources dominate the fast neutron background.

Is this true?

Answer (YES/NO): NO